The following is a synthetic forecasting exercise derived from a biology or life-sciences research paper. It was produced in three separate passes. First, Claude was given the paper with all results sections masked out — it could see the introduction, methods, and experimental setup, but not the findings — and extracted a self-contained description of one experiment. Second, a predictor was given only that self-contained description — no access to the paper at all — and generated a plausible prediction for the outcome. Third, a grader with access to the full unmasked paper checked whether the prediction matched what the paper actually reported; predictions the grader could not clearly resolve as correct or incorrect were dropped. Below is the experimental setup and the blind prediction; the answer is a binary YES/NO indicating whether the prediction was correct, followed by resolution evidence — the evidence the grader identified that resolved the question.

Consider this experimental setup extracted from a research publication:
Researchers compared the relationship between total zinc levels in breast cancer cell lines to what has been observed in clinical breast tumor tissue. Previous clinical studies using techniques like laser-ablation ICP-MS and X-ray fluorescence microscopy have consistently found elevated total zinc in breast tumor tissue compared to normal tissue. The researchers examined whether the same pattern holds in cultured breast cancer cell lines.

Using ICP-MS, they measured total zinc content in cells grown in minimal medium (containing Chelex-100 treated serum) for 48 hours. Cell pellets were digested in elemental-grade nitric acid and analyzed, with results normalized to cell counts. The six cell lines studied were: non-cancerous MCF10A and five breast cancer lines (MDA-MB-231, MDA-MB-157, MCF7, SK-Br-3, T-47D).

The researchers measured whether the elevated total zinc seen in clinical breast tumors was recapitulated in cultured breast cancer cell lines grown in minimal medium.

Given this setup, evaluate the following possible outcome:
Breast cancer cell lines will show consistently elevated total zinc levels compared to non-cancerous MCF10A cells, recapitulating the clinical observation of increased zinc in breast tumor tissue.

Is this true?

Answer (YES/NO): NO